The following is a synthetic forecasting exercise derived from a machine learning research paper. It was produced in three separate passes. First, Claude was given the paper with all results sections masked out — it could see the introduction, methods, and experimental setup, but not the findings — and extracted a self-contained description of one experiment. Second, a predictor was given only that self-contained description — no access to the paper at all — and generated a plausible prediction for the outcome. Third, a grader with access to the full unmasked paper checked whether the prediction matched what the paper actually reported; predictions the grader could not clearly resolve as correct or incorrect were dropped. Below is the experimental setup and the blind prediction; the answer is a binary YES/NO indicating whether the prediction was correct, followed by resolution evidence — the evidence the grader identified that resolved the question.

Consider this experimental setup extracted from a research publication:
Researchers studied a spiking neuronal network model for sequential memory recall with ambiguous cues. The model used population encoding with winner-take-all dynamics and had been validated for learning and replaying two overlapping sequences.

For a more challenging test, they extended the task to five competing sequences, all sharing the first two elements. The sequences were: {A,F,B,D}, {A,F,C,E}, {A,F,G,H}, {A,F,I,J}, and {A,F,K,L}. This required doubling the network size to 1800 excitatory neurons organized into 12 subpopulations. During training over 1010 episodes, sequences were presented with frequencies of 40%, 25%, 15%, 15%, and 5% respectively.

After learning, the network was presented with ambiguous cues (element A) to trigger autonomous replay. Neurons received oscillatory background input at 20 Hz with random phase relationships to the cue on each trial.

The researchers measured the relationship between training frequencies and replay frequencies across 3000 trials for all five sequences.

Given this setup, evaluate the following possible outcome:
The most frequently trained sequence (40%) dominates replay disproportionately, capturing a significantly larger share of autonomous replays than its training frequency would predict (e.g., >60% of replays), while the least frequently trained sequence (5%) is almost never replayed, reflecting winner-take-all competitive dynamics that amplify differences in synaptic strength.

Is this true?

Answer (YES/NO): NO